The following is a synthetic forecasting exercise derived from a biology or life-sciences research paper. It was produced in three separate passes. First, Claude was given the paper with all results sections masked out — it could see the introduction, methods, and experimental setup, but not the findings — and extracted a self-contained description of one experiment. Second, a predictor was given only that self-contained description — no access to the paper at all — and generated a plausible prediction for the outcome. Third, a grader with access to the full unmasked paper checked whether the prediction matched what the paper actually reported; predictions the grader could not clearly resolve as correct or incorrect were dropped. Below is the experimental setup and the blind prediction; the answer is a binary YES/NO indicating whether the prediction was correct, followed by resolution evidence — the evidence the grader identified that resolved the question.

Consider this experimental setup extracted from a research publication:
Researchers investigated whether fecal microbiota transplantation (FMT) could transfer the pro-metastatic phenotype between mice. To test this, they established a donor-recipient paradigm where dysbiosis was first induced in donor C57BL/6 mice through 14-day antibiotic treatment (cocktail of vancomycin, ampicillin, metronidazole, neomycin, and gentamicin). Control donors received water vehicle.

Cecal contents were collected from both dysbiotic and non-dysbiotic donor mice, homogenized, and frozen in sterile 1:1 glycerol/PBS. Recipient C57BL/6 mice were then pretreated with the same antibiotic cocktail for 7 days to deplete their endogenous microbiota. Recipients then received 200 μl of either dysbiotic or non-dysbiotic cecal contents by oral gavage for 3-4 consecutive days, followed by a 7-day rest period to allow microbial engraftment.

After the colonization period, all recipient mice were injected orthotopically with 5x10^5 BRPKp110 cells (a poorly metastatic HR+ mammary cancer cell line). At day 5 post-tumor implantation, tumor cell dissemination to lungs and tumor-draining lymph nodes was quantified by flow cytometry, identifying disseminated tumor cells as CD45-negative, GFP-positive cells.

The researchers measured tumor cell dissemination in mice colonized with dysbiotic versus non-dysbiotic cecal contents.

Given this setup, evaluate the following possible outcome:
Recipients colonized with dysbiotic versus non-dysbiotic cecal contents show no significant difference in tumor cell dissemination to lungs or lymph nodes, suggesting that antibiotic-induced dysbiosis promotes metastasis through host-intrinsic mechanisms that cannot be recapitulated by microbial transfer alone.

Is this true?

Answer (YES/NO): NO